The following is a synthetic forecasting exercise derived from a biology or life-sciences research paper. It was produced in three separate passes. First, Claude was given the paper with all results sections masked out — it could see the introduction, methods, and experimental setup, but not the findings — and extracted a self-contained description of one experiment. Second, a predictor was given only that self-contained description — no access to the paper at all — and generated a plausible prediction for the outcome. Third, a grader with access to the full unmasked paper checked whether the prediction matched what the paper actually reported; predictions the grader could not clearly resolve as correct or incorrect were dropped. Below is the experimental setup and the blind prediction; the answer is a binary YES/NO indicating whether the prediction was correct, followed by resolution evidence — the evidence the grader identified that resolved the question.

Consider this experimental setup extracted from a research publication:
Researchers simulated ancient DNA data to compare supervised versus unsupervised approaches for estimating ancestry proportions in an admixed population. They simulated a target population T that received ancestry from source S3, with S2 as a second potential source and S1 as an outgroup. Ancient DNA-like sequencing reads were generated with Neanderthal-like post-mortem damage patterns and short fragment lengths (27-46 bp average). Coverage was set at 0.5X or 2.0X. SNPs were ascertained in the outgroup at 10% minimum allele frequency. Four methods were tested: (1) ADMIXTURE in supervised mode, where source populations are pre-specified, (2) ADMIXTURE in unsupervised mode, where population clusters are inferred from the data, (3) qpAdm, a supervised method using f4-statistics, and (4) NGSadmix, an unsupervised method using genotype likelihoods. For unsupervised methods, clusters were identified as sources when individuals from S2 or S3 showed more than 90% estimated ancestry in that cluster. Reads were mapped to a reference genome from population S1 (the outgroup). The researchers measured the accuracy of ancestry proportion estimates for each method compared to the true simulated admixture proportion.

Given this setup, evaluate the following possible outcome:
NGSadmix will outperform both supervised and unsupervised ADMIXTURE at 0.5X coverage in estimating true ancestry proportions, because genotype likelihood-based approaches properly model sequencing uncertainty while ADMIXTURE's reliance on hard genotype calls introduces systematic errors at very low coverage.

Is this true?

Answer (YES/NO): NO